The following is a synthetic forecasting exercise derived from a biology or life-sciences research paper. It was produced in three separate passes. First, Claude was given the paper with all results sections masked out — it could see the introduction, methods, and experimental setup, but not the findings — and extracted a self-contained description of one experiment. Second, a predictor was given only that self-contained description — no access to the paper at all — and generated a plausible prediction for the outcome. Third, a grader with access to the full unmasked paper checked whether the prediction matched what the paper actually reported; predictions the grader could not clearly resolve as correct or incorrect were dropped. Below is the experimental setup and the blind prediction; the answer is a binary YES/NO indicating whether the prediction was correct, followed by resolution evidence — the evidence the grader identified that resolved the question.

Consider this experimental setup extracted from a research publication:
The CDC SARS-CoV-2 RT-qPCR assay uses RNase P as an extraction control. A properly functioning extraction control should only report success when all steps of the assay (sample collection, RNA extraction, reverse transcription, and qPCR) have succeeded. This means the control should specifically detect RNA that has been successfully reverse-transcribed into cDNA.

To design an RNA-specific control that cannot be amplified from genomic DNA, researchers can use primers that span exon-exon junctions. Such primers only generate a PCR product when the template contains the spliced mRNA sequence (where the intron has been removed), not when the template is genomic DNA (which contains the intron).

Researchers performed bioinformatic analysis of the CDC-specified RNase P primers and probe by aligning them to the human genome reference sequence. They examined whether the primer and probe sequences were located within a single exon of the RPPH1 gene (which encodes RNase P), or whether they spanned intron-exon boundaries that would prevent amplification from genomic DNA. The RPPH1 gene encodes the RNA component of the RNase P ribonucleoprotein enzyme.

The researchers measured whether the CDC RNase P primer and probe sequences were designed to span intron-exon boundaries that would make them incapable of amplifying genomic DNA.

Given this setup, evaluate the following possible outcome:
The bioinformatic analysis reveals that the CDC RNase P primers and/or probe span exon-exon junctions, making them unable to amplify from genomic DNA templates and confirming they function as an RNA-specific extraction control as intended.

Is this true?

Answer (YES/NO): NO